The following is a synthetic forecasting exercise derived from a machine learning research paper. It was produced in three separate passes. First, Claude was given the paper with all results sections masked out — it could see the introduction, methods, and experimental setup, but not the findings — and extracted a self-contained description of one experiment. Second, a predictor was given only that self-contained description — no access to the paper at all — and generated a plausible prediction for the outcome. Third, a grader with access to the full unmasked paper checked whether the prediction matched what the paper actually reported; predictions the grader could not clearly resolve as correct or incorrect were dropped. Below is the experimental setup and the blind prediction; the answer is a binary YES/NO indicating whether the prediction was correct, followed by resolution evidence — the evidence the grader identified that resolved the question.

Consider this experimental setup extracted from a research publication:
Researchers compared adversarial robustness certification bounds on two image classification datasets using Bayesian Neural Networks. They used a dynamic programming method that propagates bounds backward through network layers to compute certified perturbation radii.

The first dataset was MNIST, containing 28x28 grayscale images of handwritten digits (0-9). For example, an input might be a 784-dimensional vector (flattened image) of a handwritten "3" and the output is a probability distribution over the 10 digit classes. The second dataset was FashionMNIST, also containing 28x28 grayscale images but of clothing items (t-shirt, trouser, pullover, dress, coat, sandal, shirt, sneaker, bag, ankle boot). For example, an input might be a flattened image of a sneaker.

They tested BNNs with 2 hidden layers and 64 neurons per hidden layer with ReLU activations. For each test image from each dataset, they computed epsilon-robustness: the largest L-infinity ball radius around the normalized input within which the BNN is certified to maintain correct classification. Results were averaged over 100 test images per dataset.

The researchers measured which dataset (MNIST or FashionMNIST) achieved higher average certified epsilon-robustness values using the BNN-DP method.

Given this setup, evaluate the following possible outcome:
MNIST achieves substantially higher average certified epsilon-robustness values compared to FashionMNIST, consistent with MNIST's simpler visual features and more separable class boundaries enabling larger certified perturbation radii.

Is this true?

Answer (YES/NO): YES